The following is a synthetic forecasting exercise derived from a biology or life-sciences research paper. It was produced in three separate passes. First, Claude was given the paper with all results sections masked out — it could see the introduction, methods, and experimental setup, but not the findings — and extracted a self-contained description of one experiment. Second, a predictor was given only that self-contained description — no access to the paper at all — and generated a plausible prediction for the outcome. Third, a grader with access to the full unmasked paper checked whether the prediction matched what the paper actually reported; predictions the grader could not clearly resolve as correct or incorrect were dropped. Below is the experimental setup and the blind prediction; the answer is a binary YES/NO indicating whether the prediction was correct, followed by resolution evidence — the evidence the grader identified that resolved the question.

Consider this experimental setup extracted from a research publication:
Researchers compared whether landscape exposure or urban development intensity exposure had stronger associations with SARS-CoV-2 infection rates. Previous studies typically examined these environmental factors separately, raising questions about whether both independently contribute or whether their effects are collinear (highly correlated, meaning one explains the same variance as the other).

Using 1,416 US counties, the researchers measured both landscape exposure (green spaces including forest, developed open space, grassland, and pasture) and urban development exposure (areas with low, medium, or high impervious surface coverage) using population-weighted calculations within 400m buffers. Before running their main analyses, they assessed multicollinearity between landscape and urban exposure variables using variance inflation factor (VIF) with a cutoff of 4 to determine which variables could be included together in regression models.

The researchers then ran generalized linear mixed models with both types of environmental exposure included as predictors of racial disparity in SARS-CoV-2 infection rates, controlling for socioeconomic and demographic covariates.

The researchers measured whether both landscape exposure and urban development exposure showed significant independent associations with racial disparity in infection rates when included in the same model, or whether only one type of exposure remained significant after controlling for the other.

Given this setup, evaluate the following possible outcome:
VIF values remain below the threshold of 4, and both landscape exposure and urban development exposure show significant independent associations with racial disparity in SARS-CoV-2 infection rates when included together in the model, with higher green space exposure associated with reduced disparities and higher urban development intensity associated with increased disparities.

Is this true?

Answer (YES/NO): NO